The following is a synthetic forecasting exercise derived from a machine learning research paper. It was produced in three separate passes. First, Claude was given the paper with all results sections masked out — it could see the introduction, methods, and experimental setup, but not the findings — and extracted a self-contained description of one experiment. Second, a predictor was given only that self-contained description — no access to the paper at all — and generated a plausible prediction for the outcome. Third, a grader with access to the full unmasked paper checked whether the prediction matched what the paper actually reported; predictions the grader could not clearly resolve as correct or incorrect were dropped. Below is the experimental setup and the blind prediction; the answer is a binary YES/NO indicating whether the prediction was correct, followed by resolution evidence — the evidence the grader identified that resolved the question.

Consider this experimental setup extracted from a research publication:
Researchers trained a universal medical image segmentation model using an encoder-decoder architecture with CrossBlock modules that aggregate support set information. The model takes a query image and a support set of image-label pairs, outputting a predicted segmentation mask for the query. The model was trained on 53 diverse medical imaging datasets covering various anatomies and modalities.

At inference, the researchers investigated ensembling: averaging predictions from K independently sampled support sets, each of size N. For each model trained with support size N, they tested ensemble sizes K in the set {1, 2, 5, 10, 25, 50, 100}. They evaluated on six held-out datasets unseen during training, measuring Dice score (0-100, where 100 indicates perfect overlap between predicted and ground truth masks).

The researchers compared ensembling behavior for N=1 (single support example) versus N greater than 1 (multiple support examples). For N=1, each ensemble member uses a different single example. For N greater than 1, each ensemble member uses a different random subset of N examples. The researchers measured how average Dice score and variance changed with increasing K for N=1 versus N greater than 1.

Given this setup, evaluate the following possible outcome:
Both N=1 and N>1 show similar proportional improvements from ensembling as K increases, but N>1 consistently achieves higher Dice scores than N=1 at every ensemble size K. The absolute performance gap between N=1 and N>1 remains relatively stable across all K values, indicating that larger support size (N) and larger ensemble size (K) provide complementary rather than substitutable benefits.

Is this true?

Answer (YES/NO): NO